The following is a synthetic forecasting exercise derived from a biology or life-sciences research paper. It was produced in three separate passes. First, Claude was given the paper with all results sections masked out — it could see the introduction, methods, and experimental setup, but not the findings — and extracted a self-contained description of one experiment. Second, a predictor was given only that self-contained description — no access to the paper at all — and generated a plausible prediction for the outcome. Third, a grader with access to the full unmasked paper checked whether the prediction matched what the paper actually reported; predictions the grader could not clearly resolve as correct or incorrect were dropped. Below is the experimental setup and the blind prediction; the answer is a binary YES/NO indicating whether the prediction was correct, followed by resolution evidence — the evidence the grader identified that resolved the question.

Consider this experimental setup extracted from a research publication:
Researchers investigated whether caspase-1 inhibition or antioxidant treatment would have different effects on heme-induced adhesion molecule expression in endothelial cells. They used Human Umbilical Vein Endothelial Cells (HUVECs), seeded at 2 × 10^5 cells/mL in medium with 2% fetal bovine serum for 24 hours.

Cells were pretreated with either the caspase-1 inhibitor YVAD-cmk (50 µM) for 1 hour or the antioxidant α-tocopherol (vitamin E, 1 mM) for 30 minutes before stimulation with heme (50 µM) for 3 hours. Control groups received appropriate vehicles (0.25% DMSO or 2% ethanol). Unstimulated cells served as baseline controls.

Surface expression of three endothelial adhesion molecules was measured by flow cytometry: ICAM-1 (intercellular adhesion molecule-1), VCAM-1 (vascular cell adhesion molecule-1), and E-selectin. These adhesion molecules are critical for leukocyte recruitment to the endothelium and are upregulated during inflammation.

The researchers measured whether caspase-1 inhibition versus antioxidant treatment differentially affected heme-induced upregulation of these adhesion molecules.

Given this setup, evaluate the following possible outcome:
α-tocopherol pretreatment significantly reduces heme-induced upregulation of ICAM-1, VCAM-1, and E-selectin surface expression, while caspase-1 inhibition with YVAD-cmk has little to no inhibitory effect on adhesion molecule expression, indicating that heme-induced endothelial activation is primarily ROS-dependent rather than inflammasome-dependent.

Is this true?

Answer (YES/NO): YES